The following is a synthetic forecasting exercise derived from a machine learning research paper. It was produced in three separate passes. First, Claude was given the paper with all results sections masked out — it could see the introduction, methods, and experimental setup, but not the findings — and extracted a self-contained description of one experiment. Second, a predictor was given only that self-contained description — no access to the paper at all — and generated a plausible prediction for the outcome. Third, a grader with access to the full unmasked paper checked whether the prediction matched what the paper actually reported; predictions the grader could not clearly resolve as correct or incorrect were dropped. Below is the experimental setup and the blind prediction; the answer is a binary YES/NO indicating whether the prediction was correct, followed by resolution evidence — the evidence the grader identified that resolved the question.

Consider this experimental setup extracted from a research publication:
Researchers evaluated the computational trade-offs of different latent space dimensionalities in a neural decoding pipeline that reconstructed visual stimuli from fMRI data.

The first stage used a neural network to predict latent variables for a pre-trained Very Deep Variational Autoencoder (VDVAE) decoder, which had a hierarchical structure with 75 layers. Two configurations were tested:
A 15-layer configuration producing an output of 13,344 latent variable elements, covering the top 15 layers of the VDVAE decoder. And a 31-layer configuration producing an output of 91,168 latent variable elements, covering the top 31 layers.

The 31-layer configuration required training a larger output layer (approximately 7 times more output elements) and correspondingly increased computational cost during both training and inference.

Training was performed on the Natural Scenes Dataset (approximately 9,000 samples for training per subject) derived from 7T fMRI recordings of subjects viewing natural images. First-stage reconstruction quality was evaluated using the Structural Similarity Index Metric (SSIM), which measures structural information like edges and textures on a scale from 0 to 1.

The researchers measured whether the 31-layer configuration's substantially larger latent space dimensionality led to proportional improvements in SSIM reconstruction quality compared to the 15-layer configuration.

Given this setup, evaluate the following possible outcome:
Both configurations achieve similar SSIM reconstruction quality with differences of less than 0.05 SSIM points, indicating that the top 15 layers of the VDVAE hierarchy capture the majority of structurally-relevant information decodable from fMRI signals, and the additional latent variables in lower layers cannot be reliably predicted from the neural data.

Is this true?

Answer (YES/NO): NO